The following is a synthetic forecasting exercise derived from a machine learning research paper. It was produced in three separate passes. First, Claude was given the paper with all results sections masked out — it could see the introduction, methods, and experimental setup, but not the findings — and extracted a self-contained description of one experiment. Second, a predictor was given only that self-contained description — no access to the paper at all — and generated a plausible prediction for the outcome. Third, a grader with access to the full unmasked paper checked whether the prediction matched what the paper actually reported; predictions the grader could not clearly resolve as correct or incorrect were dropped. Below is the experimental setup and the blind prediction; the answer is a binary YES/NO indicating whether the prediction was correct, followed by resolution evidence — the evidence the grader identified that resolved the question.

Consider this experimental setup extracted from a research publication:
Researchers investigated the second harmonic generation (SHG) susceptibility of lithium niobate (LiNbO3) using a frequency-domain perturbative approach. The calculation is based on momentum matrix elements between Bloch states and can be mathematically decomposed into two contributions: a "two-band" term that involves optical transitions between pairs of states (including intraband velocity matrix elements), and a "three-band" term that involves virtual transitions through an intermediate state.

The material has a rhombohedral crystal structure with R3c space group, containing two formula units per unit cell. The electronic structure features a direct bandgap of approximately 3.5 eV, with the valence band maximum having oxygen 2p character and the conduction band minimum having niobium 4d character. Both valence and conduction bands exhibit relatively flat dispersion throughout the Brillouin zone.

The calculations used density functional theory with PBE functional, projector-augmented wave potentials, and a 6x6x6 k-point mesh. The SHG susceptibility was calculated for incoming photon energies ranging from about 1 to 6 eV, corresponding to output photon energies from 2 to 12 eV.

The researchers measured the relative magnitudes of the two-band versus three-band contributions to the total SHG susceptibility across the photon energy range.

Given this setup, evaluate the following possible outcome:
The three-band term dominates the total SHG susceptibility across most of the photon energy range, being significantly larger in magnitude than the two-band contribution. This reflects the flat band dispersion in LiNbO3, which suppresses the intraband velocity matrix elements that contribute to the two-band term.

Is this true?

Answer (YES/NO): YES